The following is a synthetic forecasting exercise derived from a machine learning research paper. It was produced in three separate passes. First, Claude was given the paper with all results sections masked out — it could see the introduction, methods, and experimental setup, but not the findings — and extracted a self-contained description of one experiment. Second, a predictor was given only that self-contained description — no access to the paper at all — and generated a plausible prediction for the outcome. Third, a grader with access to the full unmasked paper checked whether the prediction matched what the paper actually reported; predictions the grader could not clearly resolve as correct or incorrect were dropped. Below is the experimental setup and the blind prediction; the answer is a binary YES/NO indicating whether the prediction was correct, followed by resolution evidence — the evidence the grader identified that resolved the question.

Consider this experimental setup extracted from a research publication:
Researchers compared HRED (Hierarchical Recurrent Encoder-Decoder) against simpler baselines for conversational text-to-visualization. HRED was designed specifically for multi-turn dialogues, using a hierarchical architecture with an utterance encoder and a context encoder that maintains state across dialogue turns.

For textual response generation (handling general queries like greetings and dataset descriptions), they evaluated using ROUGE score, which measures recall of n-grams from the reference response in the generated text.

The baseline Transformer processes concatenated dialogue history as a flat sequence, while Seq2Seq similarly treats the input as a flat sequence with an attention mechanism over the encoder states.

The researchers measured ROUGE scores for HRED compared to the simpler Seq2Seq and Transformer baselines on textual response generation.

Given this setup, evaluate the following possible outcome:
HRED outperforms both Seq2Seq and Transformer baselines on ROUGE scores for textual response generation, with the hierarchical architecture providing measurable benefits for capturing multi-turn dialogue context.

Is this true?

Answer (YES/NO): NO